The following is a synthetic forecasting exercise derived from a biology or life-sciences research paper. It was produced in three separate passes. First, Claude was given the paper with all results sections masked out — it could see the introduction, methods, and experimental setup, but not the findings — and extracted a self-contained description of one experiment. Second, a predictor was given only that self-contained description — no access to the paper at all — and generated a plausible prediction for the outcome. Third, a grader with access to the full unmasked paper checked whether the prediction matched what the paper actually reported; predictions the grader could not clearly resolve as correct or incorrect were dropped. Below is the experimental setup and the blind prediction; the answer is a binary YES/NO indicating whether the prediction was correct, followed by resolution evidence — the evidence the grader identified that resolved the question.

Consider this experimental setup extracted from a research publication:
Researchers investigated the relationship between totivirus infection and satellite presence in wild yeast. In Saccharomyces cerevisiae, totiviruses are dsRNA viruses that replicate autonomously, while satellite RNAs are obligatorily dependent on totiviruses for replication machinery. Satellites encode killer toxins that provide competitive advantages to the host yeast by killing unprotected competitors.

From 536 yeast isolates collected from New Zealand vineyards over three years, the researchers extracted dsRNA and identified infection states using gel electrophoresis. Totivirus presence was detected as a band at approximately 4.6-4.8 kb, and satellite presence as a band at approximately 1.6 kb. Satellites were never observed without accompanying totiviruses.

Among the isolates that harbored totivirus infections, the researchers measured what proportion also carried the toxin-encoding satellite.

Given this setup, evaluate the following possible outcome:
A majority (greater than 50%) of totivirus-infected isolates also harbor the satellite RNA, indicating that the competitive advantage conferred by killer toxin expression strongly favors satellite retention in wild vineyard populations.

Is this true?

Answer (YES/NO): NO